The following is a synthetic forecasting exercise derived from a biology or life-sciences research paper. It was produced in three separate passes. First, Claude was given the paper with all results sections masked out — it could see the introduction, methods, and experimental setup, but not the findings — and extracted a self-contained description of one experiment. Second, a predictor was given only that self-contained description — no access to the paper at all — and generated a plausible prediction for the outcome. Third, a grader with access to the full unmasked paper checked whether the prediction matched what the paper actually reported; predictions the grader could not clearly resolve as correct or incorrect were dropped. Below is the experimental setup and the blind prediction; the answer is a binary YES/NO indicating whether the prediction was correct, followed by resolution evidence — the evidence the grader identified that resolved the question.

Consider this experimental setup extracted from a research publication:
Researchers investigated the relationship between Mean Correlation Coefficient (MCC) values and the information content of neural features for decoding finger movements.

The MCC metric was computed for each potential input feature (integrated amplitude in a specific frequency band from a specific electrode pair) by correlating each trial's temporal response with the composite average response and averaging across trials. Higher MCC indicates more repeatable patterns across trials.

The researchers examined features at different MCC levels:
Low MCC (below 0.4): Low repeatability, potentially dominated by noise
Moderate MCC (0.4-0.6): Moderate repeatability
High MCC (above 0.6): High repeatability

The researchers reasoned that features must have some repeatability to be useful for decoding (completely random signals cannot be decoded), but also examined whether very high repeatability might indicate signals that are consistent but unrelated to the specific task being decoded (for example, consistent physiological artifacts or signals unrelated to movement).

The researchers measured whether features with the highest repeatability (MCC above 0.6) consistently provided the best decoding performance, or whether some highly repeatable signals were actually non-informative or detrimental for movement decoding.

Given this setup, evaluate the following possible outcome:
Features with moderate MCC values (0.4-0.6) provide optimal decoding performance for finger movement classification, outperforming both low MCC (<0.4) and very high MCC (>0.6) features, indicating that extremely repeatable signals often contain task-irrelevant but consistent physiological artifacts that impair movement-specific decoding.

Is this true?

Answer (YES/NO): NO